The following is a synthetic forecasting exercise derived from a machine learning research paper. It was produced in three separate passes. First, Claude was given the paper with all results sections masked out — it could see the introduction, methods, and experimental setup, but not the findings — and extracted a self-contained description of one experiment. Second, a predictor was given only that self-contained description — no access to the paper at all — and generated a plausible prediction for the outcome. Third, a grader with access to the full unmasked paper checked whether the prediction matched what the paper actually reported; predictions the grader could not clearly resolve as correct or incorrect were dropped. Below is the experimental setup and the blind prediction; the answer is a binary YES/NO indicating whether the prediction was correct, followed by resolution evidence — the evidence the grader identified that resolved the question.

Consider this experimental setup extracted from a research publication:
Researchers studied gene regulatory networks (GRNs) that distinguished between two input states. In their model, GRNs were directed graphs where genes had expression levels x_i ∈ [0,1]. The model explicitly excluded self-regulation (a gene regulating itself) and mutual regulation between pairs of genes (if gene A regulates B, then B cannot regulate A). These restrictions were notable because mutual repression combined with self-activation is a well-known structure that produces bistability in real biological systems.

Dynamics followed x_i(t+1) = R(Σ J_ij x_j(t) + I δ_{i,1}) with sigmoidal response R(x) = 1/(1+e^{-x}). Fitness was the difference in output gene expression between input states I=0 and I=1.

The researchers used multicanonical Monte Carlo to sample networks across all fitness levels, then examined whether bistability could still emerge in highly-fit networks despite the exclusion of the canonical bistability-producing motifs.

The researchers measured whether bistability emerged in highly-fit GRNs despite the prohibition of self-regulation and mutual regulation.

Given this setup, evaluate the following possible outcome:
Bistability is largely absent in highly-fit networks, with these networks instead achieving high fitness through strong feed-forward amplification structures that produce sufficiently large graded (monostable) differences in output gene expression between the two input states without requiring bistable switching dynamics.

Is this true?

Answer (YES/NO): NO